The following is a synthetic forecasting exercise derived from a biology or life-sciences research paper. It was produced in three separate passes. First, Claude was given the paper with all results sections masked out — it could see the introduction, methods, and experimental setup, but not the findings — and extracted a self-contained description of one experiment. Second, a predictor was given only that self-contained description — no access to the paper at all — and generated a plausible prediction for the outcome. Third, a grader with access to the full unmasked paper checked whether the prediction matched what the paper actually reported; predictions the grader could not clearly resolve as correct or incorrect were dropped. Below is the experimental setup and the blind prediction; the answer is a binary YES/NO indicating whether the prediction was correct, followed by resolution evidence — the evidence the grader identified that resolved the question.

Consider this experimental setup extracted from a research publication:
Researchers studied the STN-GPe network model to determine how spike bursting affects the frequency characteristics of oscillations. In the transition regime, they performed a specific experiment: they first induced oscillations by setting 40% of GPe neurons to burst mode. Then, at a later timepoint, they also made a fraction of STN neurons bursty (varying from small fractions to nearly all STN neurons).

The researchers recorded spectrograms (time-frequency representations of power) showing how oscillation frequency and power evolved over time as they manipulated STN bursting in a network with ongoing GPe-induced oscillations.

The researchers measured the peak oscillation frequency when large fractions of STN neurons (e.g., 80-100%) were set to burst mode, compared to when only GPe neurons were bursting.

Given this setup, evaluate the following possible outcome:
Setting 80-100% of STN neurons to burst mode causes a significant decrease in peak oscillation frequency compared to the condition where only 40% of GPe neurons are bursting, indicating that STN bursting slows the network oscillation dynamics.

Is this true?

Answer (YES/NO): YES